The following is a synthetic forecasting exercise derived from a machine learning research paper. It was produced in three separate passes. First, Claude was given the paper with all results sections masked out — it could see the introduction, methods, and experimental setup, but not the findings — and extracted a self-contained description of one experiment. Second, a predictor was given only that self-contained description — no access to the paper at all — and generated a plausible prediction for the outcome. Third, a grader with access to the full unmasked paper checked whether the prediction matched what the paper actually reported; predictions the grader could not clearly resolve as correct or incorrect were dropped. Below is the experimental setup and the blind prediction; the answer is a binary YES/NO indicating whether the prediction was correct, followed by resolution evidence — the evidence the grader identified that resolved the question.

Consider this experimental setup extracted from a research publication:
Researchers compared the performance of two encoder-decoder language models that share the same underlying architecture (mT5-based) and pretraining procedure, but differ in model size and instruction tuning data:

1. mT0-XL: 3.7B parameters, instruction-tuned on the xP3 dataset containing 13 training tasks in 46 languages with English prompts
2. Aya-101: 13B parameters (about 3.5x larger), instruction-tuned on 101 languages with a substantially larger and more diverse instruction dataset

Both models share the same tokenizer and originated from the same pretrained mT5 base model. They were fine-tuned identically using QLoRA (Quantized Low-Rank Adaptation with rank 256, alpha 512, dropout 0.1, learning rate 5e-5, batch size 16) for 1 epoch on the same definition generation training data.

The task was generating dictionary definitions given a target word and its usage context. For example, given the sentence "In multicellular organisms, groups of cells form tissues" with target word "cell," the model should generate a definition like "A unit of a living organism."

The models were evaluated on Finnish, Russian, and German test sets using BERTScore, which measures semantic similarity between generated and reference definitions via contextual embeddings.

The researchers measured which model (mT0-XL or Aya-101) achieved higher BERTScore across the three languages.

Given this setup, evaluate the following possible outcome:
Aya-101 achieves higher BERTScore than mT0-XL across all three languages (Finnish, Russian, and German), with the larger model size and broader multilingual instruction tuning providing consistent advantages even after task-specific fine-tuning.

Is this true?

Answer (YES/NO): YES